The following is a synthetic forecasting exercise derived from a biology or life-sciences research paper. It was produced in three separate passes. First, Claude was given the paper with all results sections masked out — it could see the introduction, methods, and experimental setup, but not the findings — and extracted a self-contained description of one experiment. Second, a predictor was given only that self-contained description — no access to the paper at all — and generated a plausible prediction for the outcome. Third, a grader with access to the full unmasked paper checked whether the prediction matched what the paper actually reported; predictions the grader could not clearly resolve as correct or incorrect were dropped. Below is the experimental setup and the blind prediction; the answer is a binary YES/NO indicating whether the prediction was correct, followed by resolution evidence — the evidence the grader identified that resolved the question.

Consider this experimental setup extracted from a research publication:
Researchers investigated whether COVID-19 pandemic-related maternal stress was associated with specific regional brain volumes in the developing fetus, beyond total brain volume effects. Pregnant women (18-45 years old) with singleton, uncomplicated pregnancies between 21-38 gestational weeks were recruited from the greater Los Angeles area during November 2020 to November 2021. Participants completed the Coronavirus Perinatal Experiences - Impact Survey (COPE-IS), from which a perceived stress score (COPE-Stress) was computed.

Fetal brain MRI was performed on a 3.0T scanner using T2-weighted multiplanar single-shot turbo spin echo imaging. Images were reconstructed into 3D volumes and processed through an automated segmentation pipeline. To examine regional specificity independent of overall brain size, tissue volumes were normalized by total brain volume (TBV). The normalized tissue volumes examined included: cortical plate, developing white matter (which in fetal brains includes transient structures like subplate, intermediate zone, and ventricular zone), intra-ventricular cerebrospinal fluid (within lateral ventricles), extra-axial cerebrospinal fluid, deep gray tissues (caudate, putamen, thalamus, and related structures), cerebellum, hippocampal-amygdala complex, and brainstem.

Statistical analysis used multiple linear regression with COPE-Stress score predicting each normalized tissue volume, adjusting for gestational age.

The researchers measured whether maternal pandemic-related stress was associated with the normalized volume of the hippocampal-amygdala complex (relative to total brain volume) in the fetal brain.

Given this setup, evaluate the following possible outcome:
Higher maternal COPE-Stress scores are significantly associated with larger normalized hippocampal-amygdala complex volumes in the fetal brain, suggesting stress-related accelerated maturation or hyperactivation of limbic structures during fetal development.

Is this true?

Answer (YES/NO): NO